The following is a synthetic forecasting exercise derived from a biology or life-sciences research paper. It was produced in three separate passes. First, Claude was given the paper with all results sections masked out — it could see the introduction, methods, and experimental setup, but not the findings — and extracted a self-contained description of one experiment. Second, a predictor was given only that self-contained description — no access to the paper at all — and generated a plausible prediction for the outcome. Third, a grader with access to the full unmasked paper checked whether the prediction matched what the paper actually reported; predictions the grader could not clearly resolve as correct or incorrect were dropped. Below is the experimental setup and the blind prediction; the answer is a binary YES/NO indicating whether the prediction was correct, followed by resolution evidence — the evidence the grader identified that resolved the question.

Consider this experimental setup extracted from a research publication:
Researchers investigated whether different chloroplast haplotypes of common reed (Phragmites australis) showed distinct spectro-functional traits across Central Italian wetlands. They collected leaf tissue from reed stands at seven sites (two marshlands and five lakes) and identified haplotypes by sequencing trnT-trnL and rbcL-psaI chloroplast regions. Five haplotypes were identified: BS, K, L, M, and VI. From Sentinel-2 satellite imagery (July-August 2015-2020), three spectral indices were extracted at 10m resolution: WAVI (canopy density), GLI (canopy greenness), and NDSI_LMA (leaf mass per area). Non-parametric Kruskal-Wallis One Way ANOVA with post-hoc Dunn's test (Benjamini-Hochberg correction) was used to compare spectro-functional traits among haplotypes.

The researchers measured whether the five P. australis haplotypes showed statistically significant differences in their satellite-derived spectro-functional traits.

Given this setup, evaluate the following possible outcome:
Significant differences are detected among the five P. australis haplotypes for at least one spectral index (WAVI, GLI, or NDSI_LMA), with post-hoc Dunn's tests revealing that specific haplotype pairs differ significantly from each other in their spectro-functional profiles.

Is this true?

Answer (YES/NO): YES